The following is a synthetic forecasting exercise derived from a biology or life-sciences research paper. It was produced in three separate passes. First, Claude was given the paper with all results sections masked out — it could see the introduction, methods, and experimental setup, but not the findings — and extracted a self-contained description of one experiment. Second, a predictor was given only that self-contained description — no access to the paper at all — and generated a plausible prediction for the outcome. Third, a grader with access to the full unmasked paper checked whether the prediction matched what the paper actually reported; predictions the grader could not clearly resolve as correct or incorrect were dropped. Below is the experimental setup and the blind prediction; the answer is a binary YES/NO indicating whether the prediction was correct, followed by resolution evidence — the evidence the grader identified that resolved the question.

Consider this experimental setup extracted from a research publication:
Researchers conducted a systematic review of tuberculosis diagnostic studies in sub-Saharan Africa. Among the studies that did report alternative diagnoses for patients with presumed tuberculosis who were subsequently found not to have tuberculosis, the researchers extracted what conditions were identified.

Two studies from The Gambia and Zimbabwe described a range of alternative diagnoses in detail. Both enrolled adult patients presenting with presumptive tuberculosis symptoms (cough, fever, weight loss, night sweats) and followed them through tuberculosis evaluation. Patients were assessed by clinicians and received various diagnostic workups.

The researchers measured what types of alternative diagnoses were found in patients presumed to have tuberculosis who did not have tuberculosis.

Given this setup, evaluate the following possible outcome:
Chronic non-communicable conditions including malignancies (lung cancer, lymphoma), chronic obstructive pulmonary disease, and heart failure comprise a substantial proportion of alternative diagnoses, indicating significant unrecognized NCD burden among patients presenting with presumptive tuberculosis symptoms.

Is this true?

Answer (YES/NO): NO